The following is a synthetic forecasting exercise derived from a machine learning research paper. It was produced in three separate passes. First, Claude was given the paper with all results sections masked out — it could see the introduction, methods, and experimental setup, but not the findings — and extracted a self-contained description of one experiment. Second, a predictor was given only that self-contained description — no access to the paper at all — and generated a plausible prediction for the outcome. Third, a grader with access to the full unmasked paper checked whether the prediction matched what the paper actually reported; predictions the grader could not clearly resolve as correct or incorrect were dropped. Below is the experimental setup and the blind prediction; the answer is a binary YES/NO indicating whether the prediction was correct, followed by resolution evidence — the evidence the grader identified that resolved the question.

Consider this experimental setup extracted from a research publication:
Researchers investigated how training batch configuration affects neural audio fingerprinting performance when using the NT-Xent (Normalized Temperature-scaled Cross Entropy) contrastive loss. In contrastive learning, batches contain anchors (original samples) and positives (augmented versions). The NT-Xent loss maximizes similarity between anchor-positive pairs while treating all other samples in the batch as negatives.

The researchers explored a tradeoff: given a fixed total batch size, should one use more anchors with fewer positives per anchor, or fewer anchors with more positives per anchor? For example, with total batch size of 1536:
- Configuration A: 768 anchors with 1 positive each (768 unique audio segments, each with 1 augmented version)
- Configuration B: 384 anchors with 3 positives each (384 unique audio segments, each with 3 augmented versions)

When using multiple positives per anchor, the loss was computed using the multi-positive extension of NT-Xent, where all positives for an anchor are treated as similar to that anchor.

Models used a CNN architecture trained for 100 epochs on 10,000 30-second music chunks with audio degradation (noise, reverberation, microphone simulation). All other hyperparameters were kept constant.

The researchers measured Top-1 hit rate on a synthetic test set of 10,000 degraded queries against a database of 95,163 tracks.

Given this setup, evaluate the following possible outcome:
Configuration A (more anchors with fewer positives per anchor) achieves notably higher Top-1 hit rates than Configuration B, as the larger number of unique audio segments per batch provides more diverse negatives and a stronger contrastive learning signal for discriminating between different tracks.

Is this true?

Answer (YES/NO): YES